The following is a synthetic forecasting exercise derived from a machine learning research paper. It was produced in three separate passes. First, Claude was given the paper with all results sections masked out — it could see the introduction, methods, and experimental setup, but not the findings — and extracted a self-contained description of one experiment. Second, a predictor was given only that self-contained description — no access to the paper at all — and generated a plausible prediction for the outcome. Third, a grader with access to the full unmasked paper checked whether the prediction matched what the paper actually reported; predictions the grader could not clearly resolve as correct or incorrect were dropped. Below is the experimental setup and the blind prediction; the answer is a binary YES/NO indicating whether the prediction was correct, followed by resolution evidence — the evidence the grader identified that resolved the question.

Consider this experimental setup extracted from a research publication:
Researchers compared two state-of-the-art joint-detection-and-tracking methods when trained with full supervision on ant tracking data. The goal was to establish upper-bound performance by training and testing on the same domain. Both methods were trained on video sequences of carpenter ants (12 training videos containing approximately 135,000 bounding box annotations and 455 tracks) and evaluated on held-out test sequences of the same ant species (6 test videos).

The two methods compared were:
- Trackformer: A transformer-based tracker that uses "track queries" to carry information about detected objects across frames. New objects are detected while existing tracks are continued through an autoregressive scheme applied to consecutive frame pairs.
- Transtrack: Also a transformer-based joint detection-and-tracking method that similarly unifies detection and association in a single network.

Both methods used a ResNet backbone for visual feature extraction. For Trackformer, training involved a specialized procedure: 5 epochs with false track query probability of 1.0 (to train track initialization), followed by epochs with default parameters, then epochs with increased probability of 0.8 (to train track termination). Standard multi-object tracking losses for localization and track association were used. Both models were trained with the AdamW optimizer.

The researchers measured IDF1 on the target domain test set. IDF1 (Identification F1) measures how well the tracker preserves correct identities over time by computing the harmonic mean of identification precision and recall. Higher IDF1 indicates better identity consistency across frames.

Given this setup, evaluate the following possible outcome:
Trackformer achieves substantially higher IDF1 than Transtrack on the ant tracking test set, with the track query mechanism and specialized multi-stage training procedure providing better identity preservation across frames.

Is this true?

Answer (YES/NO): YES